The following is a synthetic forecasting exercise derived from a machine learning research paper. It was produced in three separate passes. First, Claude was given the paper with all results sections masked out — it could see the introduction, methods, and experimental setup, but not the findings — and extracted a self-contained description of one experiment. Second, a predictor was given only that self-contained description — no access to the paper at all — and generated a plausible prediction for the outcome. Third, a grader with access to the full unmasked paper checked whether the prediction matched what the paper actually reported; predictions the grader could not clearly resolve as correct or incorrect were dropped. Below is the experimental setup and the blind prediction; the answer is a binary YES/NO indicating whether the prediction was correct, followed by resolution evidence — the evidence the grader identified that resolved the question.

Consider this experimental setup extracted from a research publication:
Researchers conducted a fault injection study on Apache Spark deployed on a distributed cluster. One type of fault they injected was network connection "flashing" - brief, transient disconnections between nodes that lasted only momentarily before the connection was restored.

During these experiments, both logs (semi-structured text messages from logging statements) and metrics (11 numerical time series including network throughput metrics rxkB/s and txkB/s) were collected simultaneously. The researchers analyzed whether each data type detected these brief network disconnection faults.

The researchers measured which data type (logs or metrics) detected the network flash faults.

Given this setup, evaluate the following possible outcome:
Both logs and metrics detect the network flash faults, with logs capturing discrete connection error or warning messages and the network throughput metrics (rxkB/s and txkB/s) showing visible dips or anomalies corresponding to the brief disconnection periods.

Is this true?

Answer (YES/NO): NO